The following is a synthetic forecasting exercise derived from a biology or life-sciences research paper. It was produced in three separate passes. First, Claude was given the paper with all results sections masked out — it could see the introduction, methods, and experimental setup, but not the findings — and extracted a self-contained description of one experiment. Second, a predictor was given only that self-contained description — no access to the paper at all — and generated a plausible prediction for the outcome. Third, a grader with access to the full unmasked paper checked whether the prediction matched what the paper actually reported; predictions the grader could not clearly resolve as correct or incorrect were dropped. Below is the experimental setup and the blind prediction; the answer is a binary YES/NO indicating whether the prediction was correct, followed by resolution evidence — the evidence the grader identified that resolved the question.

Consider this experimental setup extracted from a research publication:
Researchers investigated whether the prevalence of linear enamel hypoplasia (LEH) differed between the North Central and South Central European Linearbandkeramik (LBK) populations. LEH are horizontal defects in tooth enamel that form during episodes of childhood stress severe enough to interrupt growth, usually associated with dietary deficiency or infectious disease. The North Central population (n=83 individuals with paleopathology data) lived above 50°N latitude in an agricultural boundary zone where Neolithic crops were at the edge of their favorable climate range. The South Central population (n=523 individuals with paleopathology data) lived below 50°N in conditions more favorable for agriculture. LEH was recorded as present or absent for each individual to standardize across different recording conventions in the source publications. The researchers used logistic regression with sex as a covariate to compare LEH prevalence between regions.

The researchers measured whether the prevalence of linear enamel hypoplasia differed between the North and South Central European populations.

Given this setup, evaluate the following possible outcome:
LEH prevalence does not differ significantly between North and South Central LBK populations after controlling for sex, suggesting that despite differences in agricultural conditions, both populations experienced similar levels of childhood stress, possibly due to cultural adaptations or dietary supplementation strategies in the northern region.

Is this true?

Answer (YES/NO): NO